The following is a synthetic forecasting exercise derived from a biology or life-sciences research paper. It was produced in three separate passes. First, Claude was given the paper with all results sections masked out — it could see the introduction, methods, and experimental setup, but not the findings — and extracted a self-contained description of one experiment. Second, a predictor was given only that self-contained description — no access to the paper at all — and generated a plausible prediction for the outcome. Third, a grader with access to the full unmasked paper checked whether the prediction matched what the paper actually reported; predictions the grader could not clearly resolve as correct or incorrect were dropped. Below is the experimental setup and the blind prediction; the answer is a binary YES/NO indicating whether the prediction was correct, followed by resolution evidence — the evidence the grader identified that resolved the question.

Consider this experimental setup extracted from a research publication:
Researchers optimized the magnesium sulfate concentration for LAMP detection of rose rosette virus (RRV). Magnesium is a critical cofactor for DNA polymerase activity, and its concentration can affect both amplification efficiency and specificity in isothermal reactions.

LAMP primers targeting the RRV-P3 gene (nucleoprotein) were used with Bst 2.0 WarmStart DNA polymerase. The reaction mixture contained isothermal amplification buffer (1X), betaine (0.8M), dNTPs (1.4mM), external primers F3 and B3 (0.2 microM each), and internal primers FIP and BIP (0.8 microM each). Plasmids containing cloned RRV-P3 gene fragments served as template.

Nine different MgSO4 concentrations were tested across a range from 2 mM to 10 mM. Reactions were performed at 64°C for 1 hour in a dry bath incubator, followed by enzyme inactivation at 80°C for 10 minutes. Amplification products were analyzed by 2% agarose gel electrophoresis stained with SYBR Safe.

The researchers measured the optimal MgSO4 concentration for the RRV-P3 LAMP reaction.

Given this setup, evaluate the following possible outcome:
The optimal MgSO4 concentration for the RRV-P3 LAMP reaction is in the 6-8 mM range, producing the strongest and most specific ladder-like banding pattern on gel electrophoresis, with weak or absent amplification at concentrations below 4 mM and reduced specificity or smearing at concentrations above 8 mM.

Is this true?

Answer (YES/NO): NO